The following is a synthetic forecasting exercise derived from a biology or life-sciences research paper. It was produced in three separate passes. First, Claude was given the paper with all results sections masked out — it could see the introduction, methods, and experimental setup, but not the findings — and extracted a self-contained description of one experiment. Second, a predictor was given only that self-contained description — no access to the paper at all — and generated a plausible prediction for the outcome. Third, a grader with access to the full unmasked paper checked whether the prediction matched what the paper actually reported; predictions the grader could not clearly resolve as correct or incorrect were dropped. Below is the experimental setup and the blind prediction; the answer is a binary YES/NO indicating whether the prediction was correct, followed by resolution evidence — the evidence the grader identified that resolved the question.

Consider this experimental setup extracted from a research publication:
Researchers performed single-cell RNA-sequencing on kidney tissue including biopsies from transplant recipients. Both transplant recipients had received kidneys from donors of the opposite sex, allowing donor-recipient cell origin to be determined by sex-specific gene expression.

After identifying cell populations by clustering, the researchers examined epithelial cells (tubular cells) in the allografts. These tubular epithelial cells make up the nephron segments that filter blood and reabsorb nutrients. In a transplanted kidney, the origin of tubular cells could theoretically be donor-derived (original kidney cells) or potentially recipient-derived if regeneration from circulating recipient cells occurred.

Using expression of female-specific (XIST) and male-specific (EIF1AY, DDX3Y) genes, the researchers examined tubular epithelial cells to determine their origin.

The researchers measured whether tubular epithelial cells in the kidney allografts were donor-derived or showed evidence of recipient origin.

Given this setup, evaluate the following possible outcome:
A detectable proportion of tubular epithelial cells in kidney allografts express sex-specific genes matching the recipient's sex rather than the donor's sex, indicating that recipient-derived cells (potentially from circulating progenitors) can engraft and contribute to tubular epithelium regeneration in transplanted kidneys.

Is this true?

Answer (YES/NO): NO